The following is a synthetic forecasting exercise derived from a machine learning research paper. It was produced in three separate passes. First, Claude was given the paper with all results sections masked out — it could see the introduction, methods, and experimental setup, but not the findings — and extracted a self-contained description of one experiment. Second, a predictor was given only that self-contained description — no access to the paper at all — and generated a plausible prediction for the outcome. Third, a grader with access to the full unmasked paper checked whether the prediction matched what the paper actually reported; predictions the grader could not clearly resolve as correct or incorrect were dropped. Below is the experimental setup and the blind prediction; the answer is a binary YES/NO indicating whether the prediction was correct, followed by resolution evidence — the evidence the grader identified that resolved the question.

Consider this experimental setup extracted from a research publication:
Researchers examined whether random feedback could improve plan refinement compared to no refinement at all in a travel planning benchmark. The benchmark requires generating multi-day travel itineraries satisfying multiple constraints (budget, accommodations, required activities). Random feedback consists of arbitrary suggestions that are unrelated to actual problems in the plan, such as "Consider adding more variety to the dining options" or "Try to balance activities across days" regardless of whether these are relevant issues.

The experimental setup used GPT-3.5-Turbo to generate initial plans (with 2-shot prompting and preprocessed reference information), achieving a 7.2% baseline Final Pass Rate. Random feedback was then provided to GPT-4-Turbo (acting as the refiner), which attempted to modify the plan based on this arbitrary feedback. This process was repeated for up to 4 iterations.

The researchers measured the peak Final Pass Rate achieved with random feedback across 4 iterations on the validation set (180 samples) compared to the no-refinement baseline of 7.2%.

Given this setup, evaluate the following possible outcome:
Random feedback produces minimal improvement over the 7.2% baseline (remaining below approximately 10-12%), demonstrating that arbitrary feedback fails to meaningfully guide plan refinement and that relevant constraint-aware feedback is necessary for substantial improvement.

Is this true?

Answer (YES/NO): YES